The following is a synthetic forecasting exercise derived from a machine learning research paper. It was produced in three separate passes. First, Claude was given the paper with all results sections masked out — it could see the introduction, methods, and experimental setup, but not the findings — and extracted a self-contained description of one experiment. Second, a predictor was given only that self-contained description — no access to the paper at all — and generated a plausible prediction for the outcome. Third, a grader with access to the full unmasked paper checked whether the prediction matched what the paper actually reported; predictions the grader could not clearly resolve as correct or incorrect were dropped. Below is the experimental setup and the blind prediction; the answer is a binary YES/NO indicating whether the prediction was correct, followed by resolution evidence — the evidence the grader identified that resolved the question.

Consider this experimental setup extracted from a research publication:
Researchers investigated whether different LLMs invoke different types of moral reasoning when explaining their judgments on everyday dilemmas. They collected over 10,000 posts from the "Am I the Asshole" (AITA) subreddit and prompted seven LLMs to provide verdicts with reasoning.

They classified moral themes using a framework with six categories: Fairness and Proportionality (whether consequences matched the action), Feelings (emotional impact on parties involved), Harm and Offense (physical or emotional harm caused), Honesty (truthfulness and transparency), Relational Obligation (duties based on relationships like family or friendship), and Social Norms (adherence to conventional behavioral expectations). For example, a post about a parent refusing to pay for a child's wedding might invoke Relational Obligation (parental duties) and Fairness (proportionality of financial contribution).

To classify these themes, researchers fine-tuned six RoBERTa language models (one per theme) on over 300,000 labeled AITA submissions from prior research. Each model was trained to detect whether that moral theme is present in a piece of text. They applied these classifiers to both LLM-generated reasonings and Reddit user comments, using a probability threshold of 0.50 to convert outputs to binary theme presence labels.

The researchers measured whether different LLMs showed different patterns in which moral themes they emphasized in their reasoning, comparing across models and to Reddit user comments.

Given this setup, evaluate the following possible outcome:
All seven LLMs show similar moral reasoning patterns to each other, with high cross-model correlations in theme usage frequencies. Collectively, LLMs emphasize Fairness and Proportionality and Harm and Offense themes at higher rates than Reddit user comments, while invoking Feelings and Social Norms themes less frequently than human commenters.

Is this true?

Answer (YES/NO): NO